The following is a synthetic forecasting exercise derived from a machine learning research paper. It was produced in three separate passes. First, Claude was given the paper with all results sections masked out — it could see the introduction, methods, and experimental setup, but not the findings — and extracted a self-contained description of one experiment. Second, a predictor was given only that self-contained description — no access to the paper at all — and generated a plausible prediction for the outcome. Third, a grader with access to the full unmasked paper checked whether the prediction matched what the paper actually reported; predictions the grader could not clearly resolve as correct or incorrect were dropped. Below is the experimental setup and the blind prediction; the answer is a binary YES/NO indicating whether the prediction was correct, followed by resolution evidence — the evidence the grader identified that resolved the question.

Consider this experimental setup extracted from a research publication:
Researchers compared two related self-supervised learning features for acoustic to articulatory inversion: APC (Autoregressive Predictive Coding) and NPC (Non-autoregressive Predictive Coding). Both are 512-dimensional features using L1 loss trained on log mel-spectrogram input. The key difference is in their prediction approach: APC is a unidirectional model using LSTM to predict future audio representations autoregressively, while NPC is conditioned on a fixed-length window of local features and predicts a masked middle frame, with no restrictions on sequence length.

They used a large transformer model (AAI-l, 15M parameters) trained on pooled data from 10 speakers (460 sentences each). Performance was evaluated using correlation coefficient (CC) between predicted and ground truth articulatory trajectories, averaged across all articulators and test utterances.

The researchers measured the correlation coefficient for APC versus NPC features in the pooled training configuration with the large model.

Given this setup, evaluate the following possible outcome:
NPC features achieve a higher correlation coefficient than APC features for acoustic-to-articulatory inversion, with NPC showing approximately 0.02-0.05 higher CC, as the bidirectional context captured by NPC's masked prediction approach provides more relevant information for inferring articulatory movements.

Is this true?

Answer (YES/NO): NO